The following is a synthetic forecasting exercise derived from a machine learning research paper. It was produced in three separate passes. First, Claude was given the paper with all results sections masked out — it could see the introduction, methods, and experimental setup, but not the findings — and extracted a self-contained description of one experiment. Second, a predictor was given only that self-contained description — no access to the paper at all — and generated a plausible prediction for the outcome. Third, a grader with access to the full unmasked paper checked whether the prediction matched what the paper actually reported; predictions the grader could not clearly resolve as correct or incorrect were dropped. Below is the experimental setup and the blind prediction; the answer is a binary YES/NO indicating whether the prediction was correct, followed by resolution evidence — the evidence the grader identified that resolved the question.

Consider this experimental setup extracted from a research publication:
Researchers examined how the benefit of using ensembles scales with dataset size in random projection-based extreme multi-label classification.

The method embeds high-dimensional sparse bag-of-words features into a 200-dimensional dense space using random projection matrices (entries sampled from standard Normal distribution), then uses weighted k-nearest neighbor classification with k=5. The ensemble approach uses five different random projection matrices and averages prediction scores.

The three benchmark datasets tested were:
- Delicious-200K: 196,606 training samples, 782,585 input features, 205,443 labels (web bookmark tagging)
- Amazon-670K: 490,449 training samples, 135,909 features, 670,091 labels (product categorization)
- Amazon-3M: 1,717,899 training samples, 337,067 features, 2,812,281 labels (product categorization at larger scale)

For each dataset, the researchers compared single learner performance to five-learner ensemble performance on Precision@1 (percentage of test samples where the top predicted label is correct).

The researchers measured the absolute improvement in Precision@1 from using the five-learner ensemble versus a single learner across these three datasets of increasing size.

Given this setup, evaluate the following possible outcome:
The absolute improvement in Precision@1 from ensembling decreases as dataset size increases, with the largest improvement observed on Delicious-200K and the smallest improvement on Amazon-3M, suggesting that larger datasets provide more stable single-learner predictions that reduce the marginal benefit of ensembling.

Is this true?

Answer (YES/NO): NO